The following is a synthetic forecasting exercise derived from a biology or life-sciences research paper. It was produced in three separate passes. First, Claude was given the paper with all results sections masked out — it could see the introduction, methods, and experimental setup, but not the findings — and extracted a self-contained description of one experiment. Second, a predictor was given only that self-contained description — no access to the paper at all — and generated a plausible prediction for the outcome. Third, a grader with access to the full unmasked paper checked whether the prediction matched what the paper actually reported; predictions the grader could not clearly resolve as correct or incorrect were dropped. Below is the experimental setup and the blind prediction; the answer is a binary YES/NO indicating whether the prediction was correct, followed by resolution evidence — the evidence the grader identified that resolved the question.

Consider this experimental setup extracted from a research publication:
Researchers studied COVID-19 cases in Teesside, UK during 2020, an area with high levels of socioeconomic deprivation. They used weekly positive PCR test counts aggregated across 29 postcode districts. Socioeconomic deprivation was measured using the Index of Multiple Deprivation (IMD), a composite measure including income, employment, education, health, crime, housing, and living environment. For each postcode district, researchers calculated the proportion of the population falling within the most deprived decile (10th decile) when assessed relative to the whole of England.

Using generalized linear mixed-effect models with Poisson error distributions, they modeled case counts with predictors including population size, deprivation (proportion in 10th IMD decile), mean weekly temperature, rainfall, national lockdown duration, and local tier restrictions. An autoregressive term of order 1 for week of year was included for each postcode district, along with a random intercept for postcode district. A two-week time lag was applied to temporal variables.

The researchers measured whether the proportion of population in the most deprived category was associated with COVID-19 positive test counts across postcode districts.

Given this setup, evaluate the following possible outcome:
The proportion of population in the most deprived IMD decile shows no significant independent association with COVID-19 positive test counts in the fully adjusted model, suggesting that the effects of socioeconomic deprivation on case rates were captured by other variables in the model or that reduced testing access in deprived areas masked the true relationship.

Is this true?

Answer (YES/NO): NO